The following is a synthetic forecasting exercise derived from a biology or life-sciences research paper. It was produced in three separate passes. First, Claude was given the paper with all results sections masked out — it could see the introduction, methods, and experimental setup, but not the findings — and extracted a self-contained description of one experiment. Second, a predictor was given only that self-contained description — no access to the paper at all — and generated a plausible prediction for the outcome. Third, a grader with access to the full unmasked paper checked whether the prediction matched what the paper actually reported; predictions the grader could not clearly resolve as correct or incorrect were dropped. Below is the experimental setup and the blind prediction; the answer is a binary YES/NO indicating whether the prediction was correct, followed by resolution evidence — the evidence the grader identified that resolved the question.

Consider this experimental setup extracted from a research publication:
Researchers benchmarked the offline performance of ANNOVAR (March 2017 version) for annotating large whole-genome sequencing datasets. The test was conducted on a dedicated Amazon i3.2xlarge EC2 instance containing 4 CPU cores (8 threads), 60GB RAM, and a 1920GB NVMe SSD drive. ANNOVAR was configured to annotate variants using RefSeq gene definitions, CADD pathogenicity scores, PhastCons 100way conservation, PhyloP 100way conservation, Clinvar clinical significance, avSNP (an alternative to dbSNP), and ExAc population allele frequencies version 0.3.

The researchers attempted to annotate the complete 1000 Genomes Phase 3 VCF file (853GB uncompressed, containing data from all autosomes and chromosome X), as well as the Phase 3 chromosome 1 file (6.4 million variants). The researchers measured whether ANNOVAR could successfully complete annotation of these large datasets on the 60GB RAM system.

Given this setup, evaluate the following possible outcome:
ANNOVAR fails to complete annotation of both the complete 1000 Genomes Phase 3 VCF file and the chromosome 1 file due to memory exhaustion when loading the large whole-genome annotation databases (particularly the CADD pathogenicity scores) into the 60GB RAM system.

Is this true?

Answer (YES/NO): YES